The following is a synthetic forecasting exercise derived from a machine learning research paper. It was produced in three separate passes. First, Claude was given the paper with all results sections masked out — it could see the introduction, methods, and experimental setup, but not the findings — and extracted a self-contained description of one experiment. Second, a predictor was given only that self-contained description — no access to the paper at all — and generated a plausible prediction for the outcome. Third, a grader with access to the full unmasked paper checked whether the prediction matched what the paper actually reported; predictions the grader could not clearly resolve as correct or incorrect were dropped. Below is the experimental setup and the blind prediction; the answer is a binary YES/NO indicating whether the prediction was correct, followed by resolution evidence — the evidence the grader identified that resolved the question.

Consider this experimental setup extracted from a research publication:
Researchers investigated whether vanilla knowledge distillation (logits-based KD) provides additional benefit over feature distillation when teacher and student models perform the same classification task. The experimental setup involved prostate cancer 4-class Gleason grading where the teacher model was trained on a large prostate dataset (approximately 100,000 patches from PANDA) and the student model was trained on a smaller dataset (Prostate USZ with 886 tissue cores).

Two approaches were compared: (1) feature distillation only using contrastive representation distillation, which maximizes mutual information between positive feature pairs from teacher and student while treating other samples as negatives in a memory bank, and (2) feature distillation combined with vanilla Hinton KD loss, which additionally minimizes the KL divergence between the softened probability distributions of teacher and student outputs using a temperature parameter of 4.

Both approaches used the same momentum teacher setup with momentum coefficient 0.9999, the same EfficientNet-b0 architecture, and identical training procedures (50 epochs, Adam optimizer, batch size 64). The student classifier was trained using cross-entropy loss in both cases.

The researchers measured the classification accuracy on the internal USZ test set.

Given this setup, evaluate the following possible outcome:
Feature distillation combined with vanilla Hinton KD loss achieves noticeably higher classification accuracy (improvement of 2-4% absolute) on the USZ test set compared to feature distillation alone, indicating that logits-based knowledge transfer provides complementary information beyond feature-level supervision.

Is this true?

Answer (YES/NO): NO